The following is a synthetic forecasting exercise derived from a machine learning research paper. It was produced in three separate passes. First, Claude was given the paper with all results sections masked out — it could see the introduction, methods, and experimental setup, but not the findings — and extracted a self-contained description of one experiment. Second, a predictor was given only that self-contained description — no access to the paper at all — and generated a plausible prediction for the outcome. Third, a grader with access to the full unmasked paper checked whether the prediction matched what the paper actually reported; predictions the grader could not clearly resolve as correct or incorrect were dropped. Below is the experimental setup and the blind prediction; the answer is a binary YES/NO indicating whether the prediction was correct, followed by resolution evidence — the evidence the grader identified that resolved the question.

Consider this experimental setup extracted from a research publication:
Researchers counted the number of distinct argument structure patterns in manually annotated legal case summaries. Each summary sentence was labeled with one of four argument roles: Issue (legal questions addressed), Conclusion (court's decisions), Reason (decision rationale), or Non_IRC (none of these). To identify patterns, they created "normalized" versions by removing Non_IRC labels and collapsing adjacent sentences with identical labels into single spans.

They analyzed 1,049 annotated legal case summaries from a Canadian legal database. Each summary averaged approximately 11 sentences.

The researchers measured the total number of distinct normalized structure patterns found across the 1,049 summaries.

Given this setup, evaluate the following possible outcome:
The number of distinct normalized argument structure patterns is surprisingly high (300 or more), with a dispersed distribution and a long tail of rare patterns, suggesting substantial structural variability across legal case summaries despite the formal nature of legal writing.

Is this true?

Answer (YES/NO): NO